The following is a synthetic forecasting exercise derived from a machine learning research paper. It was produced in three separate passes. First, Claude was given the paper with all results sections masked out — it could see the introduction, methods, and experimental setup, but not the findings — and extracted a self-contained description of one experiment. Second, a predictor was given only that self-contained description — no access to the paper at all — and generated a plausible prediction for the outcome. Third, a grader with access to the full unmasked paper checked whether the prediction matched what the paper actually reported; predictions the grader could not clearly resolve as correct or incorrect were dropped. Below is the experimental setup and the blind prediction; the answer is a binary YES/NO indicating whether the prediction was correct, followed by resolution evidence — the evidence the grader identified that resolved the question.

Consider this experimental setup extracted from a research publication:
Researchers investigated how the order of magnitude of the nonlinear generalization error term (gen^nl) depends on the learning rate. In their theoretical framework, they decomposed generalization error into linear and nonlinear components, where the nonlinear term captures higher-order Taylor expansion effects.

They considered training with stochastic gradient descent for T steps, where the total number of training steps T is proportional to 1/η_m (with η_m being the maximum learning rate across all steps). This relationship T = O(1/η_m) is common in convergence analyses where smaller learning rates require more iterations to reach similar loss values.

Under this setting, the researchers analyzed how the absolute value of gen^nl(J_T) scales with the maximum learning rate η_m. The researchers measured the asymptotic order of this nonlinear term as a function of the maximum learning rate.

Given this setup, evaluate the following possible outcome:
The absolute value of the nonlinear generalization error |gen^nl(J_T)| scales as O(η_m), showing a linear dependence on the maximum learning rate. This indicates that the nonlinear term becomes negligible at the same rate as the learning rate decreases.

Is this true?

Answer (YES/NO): YES